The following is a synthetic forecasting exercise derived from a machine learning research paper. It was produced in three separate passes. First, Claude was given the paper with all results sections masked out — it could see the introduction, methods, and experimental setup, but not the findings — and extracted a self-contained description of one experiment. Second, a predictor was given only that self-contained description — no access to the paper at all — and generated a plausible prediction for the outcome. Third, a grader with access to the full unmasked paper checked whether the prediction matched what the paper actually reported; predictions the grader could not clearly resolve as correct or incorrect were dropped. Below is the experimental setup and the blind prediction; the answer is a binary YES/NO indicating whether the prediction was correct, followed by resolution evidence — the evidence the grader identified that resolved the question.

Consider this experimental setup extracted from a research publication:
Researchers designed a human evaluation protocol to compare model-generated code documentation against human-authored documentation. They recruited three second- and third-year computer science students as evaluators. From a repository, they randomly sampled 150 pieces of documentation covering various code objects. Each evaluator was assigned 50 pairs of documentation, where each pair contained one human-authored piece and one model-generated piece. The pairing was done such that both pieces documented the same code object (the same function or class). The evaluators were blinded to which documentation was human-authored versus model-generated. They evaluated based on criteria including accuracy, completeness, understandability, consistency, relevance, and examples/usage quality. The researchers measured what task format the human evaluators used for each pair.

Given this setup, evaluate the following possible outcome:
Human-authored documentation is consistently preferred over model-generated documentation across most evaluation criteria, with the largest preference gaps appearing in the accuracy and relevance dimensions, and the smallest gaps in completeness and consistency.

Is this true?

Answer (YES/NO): NO